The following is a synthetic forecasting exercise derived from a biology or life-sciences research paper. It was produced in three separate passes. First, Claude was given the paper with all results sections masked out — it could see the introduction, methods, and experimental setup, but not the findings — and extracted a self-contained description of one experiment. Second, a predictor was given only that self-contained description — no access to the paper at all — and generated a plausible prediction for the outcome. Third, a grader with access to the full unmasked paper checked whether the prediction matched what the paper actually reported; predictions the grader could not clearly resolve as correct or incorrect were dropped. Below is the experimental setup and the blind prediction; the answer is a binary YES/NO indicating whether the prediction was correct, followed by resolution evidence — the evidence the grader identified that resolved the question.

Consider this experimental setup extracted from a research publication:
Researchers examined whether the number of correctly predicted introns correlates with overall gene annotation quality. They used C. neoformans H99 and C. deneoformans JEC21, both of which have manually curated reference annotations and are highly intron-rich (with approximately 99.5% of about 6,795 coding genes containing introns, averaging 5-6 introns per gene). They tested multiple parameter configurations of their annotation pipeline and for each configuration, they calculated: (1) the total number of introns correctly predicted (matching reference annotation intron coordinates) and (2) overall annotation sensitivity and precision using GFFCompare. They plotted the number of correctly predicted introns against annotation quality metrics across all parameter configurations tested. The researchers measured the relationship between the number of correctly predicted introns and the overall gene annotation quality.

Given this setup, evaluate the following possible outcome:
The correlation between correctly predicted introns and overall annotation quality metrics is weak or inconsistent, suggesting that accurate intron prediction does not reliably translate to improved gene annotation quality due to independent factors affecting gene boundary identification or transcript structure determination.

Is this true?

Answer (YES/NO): NO